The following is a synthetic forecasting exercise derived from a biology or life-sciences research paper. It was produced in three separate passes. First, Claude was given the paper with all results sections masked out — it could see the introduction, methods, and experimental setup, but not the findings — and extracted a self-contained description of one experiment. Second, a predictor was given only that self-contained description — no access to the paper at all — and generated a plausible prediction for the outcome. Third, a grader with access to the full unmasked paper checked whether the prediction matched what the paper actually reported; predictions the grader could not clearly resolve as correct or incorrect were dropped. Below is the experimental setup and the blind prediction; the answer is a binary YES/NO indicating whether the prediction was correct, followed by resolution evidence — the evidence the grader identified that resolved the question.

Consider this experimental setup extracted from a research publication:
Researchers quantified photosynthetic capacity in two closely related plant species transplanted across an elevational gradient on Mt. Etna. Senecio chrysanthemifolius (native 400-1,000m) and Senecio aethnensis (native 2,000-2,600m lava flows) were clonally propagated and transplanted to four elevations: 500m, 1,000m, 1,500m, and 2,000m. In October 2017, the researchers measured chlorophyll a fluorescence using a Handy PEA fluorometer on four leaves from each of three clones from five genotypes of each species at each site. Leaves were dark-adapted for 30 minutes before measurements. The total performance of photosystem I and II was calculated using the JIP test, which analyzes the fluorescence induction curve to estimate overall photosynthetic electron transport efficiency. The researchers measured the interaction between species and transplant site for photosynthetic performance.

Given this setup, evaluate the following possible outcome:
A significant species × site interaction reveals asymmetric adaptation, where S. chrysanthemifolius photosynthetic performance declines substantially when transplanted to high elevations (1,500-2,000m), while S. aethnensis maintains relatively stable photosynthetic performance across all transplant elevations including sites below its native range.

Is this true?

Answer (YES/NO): NO